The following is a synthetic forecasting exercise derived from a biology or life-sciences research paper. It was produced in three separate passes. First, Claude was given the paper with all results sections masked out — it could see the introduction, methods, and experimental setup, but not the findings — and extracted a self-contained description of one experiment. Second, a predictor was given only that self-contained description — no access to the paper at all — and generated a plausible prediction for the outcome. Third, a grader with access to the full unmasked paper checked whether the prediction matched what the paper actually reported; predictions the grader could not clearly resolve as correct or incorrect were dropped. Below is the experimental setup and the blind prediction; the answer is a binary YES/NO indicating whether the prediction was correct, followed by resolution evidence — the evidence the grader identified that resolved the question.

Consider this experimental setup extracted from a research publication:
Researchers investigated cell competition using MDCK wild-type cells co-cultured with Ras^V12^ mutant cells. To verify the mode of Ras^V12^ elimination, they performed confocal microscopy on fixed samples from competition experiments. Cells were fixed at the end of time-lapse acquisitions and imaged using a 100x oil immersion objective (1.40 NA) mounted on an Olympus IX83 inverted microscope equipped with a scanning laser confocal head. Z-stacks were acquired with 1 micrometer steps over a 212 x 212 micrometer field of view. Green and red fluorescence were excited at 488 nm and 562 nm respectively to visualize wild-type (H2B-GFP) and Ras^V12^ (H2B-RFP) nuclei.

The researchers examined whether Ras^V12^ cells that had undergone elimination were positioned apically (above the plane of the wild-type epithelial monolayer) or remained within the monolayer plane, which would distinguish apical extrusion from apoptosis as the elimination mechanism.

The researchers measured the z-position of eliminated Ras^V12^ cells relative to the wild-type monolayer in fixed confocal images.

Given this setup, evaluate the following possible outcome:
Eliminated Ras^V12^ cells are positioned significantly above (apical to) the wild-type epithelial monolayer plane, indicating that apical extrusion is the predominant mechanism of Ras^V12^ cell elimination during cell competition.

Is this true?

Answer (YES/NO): YES